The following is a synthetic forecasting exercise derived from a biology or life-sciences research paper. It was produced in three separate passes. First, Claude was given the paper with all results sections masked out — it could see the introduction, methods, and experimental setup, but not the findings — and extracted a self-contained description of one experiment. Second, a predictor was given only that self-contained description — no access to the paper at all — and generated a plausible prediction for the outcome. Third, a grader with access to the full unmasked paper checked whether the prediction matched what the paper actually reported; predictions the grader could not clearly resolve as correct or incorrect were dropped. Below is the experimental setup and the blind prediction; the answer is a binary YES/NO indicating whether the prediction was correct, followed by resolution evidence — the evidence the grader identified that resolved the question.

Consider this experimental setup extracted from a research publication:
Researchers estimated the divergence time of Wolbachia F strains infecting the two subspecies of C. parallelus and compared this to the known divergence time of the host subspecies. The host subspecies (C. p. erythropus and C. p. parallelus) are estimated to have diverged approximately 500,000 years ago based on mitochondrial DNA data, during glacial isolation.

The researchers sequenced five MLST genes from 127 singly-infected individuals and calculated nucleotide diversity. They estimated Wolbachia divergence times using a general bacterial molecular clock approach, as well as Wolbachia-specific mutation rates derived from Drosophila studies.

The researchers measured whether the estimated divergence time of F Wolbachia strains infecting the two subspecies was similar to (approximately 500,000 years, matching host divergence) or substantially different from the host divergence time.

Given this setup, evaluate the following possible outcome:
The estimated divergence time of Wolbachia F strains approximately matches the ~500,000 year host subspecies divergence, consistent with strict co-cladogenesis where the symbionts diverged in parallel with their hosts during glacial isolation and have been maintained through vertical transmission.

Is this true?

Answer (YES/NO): NO